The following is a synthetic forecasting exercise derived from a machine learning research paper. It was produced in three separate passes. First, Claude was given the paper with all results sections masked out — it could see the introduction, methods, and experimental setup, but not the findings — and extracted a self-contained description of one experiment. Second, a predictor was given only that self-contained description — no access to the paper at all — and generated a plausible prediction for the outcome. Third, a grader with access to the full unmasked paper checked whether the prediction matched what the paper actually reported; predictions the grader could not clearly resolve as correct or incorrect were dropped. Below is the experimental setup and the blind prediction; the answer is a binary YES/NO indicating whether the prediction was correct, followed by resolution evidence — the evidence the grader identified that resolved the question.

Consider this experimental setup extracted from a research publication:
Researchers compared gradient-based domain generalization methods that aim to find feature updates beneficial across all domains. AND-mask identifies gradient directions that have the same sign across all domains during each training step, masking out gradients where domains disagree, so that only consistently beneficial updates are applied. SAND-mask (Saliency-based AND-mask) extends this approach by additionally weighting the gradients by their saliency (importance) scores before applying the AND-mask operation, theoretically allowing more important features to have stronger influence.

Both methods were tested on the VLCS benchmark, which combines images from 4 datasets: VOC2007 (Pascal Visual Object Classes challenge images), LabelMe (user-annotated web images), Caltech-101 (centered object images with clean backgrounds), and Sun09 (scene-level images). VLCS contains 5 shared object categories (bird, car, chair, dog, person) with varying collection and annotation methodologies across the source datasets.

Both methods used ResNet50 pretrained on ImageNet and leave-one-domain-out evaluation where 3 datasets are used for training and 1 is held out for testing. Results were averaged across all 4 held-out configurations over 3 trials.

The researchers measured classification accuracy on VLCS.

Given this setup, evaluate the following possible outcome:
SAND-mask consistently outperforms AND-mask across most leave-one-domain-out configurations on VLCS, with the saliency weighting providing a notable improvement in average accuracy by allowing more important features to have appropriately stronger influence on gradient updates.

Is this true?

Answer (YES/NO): NO